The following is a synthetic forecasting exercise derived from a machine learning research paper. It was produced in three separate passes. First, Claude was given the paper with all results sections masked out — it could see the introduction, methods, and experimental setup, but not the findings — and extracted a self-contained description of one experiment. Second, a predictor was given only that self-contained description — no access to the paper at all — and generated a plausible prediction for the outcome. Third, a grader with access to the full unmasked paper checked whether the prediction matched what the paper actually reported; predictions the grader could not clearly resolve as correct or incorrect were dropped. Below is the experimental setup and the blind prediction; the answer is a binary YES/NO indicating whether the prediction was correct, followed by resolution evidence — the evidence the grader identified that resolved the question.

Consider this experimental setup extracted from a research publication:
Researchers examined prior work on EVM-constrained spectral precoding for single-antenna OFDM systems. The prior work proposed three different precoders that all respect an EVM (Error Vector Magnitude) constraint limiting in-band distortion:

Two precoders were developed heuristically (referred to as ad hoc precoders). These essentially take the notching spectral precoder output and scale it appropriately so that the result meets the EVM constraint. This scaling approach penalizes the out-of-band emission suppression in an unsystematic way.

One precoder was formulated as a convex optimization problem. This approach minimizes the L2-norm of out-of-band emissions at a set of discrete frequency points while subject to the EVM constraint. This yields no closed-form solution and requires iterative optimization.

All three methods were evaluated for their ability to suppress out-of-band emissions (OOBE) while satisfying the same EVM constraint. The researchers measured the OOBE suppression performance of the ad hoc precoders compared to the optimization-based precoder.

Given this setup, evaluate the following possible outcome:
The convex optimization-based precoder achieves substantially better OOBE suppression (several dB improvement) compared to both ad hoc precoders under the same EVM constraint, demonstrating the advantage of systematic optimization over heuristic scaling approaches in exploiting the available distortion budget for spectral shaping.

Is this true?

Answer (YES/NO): NO